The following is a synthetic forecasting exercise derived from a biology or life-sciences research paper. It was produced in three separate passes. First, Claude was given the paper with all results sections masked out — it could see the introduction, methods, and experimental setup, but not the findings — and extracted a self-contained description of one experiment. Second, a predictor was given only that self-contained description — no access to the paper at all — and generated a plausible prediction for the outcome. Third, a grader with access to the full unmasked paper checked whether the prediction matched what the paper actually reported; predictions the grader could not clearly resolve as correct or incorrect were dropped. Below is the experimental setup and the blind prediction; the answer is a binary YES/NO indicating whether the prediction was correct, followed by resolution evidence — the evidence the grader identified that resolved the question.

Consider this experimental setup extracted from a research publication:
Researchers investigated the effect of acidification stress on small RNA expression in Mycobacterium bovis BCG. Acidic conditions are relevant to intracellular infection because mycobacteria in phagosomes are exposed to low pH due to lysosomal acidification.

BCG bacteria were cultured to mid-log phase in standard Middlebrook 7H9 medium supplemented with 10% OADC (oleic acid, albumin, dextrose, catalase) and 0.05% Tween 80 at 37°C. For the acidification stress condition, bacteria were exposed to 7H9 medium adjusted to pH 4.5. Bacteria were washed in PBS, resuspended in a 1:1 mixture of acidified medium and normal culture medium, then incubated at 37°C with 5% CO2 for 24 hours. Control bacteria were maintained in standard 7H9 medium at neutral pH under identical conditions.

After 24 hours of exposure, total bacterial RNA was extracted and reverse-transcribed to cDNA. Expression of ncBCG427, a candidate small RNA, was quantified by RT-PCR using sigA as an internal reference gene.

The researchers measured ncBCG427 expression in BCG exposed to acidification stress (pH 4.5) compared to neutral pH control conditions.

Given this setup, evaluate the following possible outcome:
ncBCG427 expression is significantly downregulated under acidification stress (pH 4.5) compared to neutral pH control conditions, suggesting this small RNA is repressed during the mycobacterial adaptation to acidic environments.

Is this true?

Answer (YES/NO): YES